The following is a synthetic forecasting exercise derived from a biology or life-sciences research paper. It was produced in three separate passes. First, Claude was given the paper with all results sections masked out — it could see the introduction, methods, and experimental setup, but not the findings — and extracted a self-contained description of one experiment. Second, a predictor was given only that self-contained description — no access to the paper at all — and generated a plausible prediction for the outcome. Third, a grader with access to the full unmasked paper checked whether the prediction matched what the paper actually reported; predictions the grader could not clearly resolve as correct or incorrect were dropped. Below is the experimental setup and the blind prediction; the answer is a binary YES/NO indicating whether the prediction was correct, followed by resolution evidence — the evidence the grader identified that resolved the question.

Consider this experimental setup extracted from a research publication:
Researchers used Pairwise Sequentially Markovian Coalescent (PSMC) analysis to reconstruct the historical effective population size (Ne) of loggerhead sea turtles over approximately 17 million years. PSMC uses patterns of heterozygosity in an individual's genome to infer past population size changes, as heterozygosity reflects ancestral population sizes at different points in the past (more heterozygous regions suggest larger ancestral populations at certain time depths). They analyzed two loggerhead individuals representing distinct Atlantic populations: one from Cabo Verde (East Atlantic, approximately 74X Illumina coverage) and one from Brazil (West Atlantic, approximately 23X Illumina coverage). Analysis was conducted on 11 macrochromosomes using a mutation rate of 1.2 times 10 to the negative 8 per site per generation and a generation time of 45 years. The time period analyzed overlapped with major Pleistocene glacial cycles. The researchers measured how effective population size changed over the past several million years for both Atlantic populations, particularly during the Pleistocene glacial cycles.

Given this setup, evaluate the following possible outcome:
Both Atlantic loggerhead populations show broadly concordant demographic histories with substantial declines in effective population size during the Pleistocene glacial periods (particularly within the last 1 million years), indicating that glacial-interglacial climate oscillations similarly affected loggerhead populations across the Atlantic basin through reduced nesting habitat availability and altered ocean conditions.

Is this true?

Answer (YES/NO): NO